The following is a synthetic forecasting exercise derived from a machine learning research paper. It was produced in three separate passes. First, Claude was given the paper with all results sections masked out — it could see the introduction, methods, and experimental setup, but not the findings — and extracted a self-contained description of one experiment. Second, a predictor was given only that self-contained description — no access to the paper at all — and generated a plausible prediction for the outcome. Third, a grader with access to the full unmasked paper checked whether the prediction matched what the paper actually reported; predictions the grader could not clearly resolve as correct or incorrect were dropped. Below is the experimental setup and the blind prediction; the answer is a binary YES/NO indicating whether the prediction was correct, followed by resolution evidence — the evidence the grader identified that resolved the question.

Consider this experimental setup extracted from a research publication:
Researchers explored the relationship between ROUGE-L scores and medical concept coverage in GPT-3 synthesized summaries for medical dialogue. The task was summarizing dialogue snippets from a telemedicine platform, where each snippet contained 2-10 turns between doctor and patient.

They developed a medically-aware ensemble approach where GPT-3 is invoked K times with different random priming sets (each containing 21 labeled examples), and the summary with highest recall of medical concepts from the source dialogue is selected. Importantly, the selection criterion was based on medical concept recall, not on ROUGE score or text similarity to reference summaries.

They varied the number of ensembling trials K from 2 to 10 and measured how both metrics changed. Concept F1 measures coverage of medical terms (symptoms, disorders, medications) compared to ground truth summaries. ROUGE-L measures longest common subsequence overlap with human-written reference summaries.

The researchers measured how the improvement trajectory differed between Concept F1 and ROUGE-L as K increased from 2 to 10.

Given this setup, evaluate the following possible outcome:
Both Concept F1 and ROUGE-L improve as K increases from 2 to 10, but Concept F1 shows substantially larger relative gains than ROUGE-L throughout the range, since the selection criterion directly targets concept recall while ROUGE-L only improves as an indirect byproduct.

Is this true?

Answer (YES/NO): YES